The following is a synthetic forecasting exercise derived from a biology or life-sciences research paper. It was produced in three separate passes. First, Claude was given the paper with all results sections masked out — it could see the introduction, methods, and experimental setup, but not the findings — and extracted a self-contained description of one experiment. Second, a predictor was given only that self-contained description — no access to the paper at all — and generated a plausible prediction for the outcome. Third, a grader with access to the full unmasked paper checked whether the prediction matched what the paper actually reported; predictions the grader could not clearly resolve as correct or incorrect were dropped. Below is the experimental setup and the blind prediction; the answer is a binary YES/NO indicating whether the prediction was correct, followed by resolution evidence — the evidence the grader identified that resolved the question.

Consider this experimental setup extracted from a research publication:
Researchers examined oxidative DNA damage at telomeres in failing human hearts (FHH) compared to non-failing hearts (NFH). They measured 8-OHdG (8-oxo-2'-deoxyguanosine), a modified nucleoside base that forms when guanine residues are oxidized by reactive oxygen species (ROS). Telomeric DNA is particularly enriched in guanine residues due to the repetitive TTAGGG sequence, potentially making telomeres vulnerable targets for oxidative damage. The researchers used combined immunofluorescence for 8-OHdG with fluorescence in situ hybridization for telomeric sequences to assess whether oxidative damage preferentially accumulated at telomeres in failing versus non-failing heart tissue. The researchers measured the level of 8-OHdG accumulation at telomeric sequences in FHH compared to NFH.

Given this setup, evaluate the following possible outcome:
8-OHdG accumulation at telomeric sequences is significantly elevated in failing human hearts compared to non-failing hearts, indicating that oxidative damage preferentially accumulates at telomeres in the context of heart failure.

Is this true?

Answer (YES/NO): YES